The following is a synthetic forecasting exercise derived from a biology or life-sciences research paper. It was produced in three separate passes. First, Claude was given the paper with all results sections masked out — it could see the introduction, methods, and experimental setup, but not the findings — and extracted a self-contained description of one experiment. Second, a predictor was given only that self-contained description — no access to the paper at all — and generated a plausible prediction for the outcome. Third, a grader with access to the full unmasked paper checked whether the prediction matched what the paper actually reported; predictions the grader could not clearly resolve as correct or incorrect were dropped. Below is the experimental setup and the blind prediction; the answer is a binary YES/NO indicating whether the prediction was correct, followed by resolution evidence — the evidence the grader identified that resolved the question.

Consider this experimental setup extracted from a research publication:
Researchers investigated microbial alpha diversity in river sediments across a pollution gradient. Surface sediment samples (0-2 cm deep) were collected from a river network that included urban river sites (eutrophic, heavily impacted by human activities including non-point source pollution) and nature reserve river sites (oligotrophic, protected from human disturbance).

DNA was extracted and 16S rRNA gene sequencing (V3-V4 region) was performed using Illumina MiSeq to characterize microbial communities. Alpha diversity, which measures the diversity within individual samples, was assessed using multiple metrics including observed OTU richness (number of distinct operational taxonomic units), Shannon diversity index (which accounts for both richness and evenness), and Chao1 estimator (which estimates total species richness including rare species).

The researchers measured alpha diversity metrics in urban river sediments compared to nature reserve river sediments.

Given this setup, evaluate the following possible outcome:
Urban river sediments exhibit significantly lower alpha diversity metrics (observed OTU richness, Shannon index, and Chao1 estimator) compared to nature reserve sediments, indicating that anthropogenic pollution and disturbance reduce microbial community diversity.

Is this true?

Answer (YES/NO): NO